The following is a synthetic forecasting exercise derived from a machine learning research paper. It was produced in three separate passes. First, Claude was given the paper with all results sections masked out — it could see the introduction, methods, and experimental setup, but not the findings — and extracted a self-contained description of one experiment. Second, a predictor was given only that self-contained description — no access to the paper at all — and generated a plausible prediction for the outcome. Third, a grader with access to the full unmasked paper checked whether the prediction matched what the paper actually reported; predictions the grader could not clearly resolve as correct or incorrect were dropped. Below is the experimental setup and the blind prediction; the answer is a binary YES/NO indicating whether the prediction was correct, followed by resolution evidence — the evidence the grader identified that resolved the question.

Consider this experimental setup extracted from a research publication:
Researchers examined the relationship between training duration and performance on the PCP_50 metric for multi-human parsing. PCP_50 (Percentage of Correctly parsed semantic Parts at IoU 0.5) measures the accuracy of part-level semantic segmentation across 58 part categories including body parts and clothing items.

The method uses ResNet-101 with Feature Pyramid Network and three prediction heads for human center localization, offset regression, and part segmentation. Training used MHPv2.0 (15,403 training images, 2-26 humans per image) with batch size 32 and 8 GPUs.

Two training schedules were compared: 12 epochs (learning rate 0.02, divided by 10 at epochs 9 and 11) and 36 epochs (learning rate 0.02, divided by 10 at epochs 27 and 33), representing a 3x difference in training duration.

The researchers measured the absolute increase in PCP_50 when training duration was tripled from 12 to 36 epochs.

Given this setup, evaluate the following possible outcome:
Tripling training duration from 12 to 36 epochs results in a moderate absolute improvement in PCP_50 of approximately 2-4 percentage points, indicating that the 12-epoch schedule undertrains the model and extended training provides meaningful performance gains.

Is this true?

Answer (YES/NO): NO